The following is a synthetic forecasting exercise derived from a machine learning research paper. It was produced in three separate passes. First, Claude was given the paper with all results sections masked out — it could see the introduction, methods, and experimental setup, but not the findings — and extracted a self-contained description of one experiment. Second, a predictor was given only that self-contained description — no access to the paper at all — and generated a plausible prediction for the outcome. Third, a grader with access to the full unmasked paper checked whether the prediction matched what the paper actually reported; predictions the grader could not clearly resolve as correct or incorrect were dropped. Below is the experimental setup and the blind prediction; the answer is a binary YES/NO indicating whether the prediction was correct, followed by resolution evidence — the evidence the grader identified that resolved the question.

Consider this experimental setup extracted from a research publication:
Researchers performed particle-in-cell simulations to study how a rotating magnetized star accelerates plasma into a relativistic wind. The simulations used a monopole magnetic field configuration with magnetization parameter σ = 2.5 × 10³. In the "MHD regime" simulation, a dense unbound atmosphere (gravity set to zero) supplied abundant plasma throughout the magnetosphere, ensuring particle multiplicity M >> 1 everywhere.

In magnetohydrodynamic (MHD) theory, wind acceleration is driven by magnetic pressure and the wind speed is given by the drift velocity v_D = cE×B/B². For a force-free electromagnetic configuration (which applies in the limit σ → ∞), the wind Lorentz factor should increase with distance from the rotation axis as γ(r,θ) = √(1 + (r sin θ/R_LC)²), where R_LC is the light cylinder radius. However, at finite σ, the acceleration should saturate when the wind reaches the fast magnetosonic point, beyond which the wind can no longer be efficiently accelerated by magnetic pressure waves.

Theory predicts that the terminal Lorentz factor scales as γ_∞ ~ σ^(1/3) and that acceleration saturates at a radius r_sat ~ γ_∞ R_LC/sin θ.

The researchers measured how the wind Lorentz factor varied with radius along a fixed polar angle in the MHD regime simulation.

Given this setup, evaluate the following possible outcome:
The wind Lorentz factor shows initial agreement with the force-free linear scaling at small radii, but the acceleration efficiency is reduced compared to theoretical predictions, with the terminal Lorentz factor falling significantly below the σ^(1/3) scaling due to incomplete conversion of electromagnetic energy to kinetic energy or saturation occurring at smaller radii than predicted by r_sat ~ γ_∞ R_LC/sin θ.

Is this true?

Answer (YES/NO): NO